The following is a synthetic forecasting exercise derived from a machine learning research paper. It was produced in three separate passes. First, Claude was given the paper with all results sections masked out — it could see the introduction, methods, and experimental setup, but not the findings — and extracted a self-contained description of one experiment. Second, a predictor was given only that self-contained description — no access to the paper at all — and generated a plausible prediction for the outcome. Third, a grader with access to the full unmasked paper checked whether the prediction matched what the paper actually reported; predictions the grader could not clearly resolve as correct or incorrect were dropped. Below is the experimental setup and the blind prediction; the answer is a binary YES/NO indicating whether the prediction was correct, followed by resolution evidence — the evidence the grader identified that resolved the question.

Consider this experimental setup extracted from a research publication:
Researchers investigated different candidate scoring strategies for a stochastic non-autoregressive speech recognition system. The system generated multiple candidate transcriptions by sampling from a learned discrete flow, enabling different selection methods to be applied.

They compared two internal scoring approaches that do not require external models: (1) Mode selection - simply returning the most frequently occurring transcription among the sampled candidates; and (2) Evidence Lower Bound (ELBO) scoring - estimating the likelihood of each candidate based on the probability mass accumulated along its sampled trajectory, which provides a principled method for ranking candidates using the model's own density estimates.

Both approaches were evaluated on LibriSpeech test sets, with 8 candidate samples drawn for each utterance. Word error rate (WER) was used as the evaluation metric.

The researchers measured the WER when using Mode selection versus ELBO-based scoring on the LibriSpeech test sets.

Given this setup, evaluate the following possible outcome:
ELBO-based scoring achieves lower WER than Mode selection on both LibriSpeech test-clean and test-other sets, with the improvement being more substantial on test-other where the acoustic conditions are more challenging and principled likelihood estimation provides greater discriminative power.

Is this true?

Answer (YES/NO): NO